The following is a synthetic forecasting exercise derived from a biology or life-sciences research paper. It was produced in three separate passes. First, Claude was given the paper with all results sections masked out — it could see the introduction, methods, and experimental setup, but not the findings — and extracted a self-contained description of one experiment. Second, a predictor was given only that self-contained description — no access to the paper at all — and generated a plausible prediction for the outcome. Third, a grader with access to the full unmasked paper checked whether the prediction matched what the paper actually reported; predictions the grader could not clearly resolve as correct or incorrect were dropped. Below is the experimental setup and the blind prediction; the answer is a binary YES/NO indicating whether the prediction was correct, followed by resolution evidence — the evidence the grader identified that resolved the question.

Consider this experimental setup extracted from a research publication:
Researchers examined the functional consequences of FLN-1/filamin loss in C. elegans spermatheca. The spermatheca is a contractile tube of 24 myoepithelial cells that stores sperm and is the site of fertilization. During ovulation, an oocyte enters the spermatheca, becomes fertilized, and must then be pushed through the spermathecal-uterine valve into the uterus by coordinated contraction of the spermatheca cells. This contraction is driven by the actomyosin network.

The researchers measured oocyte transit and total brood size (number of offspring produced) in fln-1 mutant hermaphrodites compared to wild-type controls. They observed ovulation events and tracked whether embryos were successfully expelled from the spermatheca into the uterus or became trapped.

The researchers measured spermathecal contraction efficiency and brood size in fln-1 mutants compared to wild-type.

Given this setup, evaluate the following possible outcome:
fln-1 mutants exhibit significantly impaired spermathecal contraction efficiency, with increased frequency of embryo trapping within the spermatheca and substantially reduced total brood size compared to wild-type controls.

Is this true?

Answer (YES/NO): YES